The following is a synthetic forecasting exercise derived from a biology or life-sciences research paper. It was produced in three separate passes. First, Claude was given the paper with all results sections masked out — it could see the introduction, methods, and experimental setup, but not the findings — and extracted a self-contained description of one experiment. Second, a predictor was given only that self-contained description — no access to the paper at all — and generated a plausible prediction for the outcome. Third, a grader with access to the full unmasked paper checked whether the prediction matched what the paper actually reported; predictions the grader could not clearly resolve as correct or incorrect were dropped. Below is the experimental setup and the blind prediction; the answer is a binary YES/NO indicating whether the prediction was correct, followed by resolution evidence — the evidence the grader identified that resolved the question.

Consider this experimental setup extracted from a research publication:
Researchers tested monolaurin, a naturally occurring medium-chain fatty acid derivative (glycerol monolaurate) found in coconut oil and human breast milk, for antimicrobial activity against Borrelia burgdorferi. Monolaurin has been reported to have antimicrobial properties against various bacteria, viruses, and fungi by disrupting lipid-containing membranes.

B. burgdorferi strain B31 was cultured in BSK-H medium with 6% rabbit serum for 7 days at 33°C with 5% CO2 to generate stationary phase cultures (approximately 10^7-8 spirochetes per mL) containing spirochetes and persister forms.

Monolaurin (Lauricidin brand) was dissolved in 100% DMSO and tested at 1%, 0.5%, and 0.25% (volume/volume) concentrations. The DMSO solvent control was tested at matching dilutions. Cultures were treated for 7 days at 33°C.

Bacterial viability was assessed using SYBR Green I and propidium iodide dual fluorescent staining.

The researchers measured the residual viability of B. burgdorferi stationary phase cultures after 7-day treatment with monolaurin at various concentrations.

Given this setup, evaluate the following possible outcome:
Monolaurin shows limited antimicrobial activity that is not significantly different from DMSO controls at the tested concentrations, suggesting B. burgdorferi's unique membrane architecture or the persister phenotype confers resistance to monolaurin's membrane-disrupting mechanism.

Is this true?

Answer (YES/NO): YES